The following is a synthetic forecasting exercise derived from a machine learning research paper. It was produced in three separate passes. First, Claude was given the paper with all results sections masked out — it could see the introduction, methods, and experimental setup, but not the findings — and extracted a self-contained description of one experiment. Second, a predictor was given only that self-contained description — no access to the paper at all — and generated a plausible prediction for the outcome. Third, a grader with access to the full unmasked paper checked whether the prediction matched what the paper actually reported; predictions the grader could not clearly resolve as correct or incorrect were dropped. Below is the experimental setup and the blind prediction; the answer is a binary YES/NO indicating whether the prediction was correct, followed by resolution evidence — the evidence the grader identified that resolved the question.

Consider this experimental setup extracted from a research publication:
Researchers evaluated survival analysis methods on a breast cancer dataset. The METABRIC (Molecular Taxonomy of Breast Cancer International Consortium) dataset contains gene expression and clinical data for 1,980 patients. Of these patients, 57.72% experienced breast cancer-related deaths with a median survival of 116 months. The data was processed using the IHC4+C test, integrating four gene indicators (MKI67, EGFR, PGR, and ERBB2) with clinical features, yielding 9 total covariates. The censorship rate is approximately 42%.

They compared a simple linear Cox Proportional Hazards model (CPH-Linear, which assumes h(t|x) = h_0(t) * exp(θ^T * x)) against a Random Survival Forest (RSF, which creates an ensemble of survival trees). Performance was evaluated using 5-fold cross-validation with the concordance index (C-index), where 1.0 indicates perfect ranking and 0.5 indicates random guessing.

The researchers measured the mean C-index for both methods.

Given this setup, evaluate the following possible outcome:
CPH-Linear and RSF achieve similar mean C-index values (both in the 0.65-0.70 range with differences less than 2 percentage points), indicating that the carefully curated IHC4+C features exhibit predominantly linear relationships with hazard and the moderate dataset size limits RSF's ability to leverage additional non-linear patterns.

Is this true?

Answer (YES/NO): NO